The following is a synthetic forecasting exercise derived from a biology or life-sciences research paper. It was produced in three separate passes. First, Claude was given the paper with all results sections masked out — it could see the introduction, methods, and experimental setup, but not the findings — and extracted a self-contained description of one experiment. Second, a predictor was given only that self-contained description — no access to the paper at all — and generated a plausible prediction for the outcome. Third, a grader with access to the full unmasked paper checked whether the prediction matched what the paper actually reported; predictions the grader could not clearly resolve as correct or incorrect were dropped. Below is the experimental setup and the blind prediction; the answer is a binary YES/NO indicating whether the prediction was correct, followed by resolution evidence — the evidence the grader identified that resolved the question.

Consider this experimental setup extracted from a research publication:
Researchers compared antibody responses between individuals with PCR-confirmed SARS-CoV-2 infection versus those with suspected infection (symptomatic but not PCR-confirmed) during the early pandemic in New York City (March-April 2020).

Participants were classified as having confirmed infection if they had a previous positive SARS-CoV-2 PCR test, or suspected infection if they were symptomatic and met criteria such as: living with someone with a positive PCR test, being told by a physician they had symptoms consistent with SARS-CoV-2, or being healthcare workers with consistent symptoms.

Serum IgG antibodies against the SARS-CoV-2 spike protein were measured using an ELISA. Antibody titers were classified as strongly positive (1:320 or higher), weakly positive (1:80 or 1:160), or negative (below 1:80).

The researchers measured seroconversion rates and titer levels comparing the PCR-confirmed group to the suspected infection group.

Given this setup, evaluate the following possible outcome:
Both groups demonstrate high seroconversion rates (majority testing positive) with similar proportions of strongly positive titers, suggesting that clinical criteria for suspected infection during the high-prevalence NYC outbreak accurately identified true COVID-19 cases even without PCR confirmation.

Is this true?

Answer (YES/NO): NO